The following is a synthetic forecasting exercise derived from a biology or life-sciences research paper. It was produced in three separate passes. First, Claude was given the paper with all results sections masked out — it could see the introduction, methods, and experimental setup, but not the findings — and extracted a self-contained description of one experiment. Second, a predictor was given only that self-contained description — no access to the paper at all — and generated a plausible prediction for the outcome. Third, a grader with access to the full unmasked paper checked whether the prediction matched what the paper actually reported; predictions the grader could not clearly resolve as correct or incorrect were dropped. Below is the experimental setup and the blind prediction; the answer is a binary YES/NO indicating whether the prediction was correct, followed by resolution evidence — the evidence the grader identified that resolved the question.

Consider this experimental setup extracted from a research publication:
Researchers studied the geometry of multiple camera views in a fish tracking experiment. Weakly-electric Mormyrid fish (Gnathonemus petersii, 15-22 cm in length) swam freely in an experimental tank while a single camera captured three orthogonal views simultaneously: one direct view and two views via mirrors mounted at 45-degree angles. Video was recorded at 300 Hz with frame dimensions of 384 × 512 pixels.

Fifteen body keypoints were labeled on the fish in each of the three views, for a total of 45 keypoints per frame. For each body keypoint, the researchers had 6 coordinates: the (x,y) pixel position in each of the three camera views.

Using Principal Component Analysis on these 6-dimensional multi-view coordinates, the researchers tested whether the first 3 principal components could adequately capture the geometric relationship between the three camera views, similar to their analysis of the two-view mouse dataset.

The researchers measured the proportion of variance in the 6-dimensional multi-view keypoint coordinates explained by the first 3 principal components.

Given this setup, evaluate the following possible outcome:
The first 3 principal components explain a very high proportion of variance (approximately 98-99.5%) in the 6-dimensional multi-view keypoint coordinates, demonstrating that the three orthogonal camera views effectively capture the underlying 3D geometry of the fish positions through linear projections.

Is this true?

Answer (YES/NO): NO